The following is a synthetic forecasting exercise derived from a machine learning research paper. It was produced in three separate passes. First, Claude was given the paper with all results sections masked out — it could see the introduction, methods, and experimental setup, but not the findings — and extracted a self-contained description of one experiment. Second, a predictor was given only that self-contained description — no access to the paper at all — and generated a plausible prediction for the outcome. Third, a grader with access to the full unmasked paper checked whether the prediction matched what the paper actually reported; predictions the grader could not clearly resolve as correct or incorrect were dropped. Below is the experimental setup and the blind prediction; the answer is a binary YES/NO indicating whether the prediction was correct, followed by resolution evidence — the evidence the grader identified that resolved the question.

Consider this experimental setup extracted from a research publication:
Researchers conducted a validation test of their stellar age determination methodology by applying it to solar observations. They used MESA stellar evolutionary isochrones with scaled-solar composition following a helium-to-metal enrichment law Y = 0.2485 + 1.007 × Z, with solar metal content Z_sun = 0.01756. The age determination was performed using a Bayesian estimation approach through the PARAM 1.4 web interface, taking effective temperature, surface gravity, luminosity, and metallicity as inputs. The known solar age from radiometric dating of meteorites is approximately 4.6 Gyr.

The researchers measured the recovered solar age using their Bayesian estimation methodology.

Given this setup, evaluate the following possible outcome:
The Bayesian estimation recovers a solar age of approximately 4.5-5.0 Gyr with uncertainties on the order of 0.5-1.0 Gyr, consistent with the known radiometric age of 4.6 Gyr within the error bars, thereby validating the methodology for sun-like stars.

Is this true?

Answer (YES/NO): NO